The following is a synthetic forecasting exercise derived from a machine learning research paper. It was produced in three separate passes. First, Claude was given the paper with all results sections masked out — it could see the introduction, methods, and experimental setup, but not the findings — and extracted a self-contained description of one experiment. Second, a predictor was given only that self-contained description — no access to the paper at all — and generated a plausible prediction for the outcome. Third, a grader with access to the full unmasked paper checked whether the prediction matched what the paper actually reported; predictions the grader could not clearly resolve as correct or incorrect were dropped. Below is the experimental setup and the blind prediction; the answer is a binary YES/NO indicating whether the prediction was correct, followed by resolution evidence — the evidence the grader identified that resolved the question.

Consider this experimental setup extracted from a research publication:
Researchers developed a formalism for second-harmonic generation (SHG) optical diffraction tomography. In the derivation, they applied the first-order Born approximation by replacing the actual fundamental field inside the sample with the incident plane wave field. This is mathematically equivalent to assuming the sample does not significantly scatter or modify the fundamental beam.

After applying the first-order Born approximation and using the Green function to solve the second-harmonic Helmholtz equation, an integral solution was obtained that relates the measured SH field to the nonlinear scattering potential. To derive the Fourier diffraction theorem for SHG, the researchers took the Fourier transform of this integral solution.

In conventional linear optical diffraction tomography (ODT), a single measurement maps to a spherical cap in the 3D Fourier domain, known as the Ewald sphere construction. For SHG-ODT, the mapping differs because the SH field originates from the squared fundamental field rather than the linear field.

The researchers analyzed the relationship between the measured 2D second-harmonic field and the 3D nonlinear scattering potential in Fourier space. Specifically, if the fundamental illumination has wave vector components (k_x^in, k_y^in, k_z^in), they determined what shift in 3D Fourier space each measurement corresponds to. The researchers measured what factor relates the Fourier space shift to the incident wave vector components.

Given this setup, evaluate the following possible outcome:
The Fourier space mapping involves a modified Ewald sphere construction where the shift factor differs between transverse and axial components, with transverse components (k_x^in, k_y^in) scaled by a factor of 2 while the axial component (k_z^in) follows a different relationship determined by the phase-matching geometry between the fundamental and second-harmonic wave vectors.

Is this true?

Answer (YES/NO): NO